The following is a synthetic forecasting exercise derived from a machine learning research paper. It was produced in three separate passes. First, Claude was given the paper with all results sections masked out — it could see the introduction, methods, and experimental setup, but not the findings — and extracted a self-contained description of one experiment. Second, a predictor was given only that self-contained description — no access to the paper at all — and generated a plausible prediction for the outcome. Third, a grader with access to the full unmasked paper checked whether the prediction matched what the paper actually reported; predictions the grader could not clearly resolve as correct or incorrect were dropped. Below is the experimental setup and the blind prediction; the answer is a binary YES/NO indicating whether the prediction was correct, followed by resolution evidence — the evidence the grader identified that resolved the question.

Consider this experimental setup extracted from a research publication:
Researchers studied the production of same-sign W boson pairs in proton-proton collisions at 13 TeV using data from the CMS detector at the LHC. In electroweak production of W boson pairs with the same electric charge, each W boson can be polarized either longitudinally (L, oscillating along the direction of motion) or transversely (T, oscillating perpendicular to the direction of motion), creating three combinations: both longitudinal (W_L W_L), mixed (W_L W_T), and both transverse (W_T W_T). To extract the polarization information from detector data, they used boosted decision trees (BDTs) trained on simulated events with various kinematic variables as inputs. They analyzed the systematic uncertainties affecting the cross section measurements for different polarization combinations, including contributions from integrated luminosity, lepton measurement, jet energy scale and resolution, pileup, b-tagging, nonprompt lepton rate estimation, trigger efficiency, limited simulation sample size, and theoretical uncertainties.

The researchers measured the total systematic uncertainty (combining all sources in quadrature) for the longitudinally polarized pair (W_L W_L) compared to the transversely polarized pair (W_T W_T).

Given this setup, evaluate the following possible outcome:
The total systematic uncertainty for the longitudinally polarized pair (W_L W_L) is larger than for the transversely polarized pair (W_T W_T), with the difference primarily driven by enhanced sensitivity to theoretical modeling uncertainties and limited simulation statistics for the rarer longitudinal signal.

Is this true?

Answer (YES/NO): NO